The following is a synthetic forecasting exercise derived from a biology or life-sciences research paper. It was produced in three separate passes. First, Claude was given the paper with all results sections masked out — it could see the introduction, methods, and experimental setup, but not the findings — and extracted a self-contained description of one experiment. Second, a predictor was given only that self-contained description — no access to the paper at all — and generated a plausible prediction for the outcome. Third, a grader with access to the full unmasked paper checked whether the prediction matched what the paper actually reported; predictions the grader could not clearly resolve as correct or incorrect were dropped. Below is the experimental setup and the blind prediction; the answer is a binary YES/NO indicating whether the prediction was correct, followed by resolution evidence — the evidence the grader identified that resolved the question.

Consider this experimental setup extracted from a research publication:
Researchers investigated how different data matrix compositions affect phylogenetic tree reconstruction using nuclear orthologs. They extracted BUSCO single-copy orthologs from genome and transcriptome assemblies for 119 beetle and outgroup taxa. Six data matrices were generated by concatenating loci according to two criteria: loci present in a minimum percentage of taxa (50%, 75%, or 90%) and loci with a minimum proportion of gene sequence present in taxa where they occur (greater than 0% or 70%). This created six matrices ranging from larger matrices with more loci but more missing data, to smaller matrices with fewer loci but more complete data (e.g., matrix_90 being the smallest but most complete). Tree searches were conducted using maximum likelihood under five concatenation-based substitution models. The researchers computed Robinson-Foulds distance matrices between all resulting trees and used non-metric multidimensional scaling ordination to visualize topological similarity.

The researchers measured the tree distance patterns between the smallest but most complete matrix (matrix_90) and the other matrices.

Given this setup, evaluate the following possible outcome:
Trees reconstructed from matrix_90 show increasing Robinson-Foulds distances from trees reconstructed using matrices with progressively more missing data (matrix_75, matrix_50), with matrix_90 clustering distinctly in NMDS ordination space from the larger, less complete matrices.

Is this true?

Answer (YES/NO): NO